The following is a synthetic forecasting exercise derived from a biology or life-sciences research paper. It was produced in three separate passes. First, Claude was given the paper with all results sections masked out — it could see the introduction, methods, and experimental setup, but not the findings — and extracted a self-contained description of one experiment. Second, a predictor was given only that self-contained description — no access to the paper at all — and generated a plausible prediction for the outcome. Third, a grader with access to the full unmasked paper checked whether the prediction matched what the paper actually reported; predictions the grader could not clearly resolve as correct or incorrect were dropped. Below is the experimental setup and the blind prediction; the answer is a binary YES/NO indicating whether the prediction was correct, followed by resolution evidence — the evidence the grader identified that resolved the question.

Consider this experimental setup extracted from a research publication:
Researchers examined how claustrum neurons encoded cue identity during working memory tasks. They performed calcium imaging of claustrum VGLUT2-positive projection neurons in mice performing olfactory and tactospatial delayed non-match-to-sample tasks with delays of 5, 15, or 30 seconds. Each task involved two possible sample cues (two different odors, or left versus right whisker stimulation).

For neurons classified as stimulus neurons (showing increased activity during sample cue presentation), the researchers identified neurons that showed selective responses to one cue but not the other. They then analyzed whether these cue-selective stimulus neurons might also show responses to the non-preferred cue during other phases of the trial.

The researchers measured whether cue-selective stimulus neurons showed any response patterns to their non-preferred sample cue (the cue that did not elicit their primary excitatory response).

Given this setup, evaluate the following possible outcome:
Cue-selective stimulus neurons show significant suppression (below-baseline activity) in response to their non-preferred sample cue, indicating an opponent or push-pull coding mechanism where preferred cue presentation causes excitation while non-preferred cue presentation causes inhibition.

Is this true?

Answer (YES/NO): NO